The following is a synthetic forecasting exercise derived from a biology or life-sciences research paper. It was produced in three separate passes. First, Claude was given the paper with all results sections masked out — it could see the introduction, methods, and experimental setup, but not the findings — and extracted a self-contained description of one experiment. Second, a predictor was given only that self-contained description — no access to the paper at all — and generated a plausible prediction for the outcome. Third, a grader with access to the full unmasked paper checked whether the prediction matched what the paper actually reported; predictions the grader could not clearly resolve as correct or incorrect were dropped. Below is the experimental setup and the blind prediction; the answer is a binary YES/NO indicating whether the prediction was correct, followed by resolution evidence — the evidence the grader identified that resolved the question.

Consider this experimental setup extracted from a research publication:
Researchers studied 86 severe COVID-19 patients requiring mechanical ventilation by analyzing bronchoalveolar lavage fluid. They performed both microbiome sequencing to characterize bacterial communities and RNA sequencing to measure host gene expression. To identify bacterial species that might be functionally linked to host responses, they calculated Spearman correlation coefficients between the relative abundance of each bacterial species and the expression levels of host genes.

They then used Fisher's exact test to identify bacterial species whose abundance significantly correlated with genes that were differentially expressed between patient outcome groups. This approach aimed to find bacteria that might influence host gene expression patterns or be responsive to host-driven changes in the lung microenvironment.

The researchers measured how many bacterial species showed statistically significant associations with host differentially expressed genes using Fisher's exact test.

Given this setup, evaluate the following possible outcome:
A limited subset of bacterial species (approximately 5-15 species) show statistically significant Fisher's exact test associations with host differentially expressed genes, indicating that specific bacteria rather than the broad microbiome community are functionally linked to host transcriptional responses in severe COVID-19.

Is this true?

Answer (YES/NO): YES